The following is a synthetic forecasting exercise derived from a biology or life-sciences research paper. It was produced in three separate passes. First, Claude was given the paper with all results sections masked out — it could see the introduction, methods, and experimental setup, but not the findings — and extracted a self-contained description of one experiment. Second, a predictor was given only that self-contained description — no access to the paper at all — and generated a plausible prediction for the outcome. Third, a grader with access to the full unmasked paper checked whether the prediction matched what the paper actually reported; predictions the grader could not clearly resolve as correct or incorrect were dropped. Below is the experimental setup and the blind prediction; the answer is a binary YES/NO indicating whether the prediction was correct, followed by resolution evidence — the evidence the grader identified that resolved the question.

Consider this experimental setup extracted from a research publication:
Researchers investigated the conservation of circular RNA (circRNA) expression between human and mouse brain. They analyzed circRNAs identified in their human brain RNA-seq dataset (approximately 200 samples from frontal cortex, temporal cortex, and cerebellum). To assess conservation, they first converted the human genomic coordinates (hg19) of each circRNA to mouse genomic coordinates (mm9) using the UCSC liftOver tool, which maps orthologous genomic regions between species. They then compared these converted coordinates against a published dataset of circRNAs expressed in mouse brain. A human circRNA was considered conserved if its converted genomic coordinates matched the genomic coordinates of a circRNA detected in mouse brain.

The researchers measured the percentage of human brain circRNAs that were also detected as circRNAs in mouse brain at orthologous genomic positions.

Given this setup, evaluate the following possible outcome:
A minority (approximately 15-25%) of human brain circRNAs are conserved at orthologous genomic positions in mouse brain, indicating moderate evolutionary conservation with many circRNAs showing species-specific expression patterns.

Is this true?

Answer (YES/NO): NO